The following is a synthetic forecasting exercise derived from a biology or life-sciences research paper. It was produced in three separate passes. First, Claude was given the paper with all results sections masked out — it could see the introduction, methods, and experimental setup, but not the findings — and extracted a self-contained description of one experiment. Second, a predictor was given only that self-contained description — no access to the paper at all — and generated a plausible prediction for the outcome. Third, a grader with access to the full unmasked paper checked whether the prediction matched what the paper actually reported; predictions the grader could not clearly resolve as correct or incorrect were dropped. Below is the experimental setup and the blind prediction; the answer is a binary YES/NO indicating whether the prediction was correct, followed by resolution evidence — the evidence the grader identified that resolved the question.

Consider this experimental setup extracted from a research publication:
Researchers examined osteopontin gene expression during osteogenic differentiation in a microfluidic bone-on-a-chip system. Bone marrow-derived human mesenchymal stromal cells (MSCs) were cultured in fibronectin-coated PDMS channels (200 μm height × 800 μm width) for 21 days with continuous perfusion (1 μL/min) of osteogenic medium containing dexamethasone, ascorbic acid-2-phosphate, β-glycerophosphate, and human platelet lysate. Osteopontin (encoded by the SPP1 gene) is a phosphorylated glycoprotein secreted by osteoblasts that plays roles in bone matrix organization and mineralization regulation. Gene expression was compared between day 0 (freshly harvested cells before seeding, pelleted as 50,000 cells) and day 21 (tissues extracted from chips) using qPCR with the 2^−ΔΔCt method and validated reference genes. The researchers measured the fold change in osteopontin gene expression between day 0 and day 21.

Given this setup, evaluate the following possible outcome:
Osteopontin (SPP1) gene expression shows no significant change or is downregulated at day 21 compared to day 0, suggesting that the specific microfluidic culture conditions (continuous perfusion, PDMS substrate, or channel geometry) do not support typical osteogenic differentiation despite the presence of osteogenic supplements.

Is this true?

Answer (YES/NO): NO